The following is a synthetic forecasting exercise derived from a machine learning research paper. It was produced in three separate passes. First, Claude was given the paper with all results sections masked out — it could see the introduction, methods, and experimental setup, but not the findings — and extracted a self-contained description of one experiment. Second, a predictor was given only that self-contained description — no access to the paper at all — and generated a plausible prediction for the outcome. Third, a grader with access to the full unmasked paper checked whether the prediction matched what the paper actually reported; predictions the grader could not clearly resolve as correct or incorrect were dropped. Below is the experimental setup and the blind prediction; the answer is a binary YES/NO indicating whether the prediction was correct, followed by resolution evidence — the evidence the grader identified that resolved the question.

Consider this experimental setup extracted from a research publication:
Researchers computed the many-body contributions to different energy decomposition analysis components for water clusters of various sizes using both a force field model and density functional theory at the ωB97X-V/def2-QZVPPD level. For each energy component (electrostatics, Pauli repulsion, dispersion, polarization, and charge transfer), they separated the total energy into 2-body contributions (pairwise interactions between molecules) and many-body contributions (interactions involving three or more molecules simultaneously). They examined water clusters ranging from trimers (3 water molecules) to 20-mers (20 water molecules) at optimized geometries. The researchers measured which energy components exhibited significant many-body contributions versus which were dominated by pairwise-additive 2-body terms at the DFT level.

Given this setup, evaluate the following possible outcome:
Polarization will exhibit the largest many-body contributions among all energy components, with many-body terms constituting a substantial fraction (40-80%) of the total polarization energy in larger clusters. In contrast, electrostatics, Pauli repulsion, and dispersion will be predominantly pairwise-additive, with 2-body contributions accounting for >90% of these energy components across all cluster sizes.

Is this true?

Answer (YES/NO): NO